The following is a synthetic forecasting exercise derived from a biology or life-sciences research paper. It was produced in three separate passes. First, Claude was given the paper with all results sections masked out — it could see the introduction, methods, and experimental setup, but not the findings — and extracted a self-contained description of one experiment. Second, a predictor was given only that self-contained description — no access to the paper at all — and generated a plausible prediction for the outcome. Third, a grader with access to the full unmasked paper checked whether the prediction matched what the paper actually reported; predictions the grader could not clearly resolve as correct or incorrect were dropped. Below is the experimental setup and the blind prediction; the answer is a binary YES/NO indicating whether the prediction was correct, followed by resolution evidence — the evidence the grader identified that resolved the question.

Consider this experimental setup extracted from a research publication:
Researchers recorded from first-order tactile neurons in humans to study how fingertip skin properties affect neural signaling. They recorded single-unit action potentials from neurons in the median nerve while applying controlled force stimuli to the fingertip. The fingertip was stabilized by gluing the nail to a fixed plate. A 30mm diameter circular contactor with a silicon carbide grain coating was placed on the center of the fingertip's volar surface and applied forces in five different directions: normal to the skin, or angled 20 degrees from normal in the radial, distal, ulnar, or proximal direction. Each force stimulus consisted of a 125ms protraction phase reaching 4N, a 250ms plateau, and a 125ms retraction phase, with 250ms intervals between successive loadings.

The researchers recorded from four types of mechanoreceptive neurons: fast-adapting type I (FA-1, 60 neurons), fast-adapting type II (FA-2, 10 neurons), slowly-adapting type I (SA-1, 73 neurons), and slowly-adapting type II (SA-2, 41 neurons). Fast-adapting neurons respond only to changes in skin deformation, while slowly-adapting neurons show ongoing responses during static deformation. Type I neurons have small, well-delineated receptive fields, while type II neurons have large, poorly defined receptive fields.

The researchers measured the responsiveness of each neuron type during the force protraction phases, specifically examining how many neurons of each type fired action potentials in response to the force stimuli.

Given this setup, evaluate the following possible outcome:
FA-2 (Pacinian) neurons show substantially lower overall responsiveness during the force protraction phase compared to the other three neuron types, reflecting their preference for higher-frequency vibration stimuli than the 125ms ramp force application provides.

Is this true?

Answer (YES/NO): YES